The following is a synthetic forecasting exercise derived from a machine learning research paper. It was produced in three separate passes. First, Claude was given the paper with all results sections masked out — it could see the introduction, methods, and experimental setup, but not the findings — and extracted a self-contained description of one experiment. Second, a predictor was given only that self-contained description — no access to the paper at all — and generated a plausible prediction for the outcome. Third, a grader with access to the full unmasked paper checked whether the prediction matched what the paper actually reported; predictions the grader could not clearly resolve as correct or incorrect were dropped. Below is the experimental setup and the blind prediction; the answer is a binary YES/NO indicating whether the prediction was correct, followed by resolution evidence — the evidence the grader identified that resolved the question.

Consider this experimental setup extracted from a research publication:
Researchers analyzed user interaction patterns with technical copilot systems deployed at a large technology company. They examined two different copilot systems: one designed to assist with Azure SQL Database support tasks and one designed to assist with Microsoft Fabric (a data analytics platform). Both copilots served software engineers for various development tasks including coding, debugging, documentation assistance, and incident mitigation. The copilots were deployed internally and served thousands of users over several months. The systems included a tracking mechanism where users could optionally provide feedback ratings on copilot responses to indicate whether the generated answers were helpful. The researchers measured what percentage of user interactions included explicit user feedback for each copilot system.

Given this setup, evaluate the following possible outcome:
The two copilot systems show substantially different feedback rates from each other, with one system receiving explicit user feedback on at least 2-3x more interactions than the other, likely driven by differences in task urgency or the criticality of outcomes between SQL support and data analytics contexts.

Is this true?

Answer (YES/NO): NO